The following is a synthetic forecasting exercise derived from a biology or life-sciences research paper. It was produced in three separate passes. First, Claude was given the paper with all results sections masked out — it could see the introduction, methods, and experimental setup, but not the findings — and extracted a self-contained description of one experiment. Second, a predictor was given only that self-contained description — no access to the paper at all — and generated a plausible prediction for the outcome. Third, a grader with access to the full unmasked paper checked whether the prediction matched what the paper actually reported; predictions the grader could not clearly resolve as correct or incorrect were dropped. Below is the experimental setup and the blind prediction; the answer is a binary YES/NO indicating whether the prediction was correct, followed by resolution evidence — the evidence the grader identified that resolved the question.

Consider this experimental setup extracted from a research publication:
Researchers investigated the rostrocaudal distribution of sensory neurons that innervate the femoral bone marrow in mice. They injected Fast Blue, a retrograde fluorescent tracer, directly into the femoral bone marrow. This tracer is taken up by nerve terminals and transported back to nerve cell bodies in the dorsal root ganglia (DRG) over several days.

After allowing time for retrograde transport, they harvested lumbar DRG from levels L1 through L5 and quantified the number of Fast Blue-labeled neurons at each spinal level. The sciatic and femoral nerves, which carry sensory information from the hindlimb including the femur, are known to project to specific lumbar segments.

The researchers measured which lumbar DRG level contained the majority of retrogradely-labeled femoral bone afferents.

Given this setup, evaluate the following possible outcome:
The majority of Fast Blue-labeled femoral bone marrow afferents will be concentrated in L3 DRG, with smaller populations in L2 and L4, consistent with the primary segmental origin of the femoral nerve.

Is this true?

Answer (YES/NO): YES